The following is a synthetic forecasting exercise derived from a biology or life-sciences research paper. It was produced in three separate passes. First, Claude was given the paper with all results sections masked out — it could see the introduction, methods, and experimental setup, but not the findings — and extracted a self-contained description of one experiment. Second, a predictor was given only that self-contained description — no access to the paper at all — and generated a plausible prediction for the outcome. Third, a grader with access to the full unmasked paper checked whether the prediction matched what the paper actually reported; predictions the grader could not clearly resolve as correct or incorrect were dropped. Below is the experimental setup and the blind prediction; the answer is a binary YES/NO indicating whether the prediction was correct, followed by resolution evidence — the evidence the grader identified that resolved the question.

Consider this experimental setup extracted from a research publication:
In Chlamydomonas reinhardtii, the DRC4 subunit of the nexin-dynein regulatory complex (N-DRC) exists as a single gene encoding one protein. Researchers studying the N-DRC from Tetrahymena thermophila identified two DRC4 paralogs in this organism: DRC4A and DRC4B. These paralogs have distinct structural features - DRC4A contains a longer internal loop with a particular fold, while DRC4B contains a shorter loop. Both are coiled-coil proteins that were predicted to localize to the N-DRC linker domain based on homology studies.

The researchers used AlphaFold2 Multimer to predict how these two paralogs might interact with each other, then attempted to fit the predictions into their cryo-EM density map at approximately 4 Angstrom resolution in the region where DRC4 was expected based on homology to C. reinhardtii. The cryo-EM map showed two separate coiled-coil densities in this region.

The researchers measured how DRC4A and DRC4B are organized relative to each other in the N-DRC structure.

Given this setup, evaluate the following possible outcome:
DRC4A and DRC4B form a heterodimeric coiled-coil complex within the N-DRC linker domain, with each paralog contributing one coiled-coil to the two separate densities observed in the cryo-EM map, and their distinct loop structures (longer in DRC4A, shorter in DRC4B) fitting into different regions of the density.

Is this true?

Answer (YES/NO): YES